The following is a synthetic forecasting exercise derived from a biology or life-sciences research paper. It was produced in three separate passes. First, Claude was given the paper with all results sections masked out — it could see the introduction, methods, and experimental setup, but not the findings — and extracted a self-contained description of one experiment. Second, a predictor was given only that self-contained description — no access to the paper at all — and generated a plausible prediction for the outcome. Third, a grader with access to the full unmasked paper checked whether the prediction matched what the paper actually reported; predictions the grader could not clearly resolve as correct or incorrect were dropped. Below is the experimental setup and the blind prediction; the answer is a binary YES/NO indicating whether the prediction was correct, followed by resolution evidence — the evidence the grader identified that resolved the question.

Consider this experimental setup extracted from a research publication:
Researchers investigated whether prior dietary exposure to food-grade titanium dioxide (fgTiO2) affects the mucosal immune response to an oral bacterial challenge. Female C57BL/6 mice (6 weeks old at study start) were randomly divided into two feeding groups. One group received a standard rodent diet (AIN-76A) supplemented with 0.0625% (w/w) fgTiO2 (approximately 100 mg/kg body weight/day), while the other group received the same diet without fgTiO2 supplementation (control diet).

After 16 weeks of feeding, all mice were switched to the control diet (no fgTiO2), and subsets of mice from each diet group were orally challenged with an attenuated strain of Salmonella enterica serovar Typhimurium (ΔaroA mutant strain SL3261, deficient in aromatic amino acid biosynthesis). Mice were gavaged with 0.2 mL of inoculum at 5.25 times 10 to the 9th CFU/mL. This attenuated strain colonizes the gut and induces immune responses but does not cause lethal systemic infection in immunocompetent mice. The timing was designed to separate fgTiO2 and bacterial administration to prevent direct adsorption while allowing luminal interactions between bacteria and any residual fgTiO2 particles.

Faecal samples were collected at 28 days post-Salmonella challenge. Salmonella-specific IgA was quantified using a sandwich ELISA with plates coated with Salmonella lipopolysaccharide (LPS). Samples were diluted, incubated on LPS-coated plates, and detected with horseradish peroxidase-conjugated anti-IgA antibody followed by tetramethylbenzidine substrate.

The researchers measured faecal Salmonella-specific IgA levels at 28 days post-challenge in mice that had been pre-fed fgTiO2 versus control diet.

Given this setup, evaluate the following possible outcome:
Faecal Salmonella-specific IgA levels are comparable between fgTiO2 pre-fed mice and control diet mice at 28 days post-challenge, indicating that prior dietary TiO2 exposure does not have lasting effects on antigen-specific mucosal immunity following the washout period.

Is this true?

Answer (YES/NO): YES